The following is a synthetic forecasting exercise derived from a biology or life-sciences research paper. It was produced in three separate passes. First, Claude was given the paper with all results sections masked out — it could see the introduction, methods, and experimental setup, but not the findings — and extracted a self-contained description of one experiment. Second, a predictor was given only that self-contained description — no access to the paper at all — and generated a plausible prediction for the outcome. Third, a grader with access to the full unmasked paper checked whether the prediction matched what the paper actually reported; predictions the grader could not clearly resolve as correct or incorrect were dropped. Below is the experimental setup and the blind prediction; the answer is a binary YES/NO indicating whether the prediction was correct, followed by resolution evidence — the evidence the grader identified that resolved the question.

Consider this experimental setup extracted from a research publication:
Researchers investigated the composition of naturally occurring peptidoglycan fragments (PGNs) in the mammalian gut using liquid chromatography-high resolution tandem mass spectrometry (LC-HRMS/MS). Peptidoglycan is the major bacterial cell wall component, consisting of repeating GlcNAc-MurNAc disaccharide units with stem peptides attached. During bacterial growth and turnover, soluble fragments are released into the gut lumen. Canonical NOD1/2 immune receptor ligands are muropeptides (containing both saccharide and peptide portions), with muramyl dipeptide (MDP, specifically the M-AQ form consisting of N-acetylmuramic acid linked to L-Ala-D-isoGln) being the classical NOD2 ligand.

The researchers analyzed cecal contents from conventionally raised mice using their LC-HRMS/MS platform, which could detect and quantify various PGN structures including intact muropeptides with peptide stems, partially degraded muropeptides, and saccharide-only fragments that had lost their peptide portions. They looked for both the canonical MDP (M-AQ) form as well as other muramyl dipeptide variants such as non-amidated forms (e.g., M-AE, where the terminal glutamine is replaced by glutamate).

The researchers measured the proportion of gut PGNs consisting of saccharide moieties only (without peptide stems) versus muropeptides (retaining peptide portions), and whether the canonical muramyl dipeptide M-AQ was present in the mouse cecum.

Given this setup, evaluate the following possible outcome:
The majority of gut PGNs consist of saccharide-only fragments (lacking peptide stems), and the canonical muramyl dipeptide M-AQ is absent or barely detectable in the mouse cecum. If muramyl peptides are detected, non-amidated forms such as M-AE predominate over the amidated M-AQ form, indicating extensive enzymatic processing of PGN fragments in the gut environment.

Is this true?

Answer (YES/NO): YES